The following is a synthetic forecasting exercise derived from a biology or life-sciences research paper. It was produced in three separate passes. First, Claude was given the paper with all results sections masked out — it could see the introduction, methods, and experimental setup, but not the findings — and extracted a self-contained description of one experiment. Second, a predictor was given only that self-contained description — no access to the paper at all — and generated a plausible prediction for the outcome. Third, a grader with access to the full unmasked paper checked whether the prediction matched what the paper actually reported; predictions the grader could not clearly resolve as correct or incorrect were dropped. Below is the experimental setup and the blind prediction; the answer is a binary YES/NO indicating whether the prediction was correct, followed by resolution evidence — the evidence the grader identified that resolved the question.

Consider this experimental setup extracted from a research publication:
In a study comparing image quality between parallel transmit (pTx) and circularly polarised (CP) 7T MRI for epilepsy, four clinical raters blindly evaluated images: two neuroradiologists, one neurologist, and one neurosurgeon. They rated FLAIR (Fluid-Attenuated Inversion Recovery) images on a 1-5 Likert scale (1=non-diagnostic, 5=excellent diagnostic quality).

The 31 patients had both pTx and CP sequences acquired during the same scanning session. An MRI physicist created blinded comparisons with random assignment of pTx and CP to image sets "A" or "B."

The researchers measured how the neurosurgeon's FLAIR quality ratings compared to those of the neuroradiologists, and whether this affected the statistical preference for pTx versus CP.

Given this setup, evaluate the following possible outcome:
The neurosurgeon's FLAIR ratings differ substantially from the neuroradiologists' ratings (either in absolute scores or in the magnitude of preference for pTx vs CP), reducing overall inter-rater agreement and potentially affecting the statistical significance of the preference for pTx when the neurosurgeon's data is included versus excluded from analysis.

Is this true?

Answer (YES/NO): YES